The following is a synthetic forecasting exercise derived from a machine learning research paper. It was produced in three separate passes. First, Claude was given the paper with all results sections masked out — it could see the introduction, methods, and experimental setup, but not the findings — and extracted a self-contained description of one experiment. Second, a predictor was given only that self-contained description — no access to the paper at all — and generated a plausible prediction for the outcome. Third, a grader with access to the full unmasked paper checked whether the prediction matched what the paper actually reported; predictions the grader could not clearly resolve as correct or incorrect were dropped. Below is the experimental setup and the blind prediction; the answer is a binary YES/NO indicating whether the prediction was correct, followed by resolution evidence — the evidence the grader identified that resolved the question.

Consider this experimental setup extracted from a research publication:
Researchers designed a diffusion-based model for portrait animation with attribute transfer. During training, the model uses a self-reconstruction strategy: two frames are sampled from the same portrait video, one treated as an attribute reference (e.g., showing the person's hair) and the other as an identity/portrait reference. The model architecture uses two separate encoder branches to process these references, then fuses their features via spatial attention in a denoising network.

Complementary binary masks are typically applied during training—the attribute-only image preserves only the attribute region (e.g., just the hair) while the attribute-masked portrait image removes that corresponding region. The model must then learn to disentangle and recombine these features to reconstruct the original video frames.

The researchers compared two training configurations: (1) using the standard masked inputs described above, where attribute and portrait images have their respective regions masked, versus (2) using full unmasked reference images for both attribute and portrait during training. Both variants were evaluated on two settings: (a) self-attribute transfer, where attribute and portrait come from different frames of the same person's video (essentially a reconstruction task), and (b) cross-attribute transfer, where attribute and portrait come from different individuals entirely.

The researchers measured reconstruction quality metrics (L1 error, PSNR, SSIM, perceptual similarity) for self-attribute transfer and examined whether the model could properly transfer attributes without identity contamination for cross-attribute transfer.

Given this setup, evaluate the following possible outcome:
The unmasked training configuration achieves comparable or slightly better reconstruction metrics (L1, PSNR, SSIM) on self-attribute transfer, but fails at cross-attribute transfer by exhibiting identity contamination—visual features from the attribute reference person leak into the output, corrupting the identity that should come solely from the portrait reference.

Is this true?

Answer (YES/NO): NO